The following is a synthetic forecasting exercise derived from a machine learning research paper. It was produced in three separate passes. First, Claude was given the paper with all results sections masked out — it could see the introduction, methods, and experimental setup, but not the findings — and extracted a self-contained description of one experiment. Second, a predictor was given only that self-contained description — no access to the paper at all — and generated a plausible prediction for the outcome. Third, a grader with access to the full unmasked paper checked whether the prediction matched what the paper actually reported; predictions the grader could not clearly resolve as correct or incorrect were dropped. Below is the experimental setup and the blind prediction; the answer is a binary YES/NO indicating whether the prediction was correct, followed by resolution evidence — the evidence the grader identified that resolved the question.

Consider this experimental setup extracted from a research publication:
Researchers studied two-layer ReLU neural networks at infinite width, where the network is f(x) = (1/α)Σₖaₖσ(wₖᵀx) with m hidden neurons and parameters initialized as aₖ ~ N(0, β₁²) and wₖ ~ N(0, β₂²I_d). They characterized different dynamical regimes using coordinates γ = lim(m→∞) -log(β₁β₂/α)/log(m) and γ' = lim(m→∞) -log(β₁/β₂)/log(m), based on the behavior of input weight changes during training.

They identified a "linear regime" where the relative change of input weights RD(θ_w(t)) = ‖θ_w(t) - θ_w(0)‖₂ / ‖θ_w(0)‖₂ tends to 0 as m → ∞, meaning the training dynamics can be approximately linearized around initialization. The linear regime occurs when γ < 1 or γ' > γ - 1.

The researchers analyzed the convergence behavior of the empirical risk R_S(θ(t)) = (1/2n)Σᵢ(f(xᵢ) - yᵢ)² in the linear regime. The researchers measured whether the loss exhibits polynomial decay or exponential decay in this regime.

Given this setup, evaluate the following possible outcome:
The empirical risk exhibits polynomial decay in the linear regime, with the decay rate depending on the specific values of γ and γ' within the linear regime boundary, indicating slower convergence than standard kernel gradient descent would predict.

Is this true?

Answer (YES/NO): NO